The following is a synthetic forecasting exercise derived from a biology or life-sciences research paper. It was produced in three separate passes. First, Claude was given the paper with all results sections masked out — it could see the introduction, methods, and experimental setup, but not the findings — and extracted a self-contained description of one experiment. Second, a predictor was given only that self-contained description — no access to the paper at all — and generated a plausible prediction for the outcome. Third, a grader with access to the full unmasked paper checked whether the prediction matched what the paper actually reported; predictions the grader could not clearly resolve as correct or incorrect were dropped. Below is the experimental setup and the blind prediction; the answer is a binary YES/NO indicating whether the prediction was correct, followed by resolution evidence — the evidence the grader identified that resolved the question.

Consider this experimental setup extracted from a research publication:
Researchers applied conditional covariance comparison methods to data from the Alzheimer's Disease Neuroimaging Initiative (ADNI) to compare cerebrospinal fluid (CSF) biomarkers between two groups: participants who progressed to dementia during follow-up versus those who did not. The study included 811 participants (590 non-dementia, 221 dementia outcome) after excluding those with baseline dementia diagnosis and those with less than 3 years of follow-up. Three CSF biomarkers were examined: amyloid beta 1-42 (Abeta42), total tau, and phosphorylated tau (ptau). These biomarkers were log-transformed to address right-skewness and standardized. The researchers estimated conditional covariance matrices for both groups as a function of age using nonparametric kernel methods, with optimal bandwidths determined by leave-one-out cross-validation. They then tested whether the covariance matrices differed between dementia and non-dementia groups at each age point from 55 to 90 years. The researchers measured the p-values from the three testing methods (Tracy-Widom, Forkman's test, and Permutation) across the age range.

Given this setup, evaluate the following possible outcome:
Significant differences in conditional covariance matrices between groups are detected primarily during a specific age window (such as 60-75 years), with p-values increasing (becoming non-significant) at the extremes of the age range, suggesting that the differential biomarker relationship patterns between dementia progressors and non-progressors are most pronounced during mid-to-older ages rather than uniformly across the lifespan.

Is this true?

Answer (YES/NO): NO